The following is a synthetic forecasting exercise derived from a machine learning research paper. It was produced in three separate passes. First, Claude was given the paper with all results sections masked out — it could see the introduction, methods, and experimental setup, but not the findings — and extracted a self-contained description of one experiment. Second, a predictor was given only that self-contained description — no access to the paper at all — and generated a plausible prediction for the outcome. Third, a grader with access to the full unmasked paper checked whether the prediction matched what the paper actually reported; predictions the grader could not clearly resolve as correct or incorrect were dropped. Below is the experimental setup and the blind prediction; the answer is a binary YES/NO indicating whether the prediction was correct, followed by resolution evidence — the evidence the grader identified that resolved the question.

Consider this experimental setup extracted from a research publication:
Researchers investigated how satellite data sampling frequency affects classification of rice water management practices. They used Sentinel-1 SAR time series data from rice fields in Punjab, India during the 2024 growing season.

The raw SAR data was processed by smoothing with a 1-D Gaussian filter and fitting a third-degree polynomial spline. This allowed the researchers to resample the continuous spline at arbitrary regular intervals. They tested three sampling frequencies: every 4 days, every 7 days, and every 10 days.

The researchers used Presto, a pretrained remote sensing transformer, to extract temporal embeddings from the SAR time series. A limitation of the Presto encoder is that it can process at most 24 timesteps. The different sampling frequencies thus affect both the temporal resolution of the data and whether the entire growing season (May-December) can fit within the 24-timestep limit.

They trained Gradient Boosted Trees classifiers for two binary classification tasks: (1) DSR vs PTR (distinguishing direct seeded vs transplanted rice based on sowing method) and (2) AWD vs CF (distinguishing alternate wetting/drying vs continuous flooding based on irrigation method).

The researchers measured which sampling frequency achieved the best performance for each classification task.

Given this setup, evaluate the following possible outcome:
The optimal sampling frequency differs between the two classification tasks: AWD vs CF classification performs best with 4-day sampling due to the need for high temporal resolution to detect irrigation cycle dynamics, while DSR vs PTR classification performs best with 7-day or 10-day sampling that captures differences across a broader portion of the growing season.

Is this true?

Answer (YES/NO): NO